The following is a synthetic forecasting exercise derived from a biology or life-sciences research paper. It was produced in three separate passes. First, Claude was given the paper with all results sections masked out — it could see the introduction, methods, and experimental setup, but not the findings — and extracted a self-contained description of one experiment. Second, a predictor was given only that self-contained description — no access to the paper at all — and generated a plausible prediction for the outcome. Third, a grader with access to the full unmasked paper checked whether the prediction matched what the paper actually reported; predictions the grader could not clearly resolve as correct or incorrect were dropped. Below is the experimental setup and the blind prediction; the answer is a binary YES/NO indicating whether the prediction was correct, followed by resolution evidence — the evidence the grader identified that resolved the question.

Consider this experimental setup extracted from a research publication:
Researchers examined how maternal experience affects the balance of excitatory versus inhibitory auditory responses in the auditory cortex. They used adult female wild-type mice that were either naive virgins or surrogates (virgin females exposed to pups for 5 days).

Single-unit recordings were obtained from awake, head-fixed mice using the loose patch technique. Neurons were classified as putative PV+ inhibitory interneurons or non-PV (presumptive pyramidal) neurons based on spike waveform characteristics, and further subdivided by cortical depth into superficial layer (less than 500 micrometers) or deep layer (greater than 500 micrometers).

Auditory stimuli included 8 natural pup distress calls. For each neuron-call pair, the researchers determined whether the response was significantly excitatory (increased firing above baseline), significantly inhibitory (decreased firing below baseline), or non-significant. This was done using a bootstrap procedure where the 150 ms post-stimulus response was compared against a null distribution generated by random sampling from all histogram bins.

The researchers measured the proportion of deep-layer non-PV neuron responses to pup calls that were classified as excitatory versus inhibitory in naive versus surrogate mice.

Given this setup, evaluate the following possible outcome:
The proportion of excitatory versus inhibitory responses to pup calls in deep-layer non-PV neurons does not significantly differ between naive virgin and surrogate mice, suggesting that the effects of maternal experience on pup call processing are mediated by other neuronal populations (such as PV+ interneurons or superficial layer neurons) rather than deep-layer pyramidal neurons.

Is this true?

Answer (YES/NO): NO